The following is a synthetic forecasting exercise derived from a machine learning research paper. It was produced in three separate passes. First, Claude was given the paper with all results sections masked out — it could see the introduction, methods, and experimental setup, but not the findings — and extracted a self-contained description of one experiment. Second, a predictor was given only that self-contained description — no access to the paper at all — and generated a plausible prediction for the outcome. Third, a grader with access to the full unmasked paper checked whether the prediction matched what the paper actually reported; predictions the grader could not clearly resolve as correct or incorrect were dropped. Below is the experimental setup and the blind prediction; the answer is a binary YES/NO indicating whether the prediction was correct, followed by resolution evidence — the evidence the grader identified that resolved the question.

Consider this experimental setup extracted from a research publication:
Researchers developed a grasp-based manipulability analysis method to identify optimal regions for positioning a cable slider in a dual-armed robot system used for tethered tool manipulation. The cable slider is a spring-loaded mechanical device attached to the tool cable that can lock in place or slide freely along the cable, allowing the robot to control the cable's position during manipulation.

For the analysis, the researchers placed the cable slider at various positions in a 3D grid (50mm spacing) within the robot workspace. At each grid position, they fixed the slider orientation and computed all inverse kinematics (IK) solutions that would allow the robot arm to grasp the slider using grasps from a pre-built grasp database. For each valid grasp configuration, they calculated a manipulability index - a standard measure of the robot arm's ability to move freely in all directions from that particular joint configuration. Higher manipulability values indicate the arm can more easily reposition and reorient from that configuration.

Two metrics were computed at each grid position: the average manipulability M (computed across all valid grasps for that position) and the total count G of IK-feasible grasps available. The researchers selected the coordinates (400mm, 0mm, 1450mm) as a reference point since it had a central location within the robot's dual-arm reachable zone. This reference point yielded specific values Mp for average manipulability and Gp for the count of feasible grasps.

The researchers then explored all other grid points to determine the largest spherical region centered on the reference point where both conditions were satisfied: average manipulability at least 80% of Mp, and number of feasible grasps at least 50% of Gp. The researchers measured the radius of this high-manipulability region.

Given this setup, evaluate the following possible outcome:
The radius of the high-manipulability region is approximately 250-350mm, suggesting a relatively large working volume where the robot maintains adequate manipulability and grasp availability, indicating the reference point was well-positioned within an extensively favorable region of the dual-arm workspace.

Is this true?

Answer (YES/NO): NO